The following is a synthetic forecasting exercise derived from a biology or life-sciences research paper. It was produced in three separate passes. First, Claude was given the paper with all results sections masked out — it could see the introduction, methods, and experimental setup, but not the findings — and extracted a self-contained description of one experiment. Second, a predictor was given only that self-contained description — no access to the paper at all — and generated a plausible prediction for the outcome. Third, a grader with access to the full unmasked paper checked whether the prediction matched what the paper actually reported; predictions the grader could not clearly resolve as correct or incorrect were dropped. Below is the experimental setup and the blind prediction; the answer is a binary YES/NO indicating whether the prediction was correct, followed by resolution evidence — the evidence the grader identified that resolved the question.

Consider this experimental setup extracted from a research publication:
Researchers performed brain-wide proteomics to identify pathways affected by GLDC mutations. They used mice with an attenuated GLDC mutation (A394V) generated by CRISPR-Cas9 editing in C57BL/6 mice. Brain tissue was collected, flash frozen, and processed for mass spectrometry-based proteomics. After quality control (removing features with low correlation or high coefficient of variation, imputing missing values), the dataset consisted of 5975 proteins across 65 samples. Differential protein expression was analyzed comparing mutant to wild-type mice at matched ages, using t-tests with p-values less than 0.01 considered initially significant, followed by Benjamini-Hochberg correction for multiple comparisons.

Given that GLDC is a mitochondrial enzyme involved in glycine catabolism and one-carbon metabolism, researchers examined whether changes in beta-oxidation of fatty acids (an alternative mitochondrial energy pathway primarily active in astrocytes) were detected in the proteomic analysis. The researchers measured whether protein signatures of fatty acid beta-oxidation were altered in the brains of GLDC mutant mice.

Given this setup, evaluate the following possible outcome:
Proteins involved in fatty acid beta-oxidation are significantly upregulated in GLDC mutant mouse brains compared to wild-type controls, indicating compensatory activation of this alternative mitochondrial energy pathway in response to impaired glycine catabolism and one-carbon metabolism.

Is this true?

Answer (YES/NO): YES